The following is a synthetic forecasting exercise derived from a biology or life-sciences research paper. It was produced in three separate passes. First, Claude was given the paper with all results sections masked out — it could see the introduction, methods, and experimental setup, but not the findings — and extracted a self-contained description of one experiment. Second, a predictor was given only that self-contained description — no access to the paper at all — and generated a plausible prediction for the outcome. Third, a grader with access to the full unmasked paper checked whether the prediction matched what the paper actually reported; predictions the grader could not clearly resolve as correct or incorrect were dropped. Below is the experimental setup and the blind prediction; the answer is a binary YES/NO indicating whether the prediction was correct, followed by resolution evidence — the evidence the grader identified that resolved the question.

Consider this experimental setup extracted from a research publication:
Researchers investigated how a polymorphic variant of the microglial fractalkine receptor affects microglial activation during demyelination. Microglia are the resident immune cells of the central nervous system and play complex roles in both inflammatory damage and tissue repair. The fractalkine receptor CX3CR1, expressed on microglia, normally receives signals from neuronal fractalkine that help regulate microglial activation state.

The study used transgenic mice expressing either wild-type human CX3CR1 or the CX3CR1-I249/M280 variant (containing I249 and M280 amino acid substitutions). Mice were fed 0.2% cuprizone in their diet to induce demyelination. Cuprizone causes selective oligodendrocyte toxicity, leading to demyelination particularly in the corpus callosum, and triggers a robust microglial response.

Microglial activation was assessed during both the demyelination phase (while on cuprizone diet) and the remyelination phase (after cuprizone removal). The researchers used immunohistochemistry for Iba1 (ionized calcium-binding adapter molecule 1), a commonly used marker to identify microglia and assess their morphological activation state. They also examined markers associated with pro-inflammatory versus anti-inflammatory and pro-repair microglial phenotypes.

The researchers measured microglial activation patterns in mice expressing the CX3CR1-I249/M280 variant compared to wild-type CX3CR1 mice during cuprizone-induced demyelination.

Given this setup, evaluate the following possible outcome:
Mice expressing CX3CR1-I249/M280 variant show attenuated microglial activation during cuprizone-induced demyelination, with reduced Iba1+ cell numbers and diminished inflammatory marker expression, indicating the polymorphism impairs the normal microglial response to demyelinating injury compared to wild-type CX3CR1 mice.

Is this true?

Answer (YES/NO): NO